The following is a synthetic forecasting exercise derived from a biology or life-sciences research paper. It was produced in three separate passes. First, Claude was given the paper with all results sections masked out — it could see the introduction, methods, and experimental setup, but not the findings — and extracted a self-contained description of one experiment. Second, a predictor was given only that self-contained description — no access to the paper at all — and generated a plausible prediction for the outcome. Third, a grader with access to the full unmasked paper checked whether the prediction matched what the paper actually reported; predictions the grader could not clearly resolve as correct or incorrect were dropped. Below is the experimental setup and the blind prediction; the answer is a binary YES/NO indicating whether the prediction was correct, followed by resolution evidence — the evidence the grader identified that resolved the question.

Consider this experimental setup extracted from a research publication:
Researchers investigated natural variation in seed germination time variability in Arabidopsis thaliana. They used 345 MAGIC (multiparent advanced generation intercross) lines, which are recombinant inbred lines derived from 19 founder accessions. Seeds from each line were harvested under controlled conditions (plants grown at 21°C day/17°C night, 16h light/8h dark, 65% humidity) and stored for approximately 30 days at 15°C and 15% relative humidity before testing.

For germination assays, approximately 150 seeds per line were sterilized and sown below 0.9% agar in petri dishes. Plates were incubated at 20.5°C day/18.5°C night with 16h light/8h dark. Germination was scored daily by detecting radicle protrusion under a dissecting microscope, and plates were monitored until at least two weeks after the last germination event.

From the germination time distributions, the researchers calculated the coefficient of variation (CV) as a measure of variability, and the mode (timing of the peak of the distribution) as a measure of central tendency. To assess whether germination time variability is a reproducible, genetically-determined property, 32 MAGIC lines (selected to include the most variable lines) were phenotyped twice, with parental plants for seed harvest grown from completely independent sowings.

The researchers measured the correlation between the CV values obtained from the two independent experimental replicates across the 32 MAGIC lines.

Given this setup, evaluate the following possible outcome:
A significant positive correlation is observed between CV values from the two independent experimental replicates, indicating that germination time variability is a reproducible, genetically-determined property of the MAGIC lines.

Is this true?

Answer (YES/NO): YES